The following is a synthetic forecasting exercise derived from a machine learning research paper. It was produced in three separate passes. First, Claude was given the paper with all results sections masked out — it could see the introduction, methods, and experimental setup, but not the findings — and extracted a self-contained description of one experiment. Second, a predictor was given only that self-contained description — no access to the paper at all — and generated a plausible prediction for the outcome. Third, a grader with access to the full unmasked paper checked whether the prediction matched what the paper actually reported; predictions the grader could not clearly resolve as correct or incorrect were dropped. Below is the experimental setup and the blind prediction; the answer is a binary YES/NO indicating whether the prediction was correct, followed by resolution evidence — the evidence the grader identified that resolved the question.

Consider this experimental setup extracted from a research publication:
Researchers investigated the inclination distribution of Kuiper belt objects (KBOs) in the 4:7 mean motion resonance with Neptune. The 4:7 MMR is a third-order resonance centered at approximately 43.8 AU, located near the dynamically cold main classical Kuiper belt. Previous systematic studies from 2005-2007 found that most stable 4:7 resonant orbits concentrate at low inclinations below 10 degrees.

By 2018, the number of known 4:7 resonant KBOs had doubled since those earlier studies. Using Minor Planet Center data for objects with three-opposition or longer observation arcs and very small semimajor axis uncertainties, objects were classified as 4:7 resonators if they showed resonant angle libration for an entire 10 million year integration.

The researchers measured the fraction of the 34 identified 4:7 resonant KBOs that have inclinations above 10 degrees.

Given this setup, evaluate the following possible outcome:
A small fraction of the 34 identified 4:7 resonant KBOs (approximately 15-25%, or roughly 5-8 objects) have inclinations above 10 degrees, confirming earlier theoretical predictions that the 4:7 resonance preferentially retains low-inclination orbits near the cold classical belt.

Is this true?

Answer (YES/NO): YES